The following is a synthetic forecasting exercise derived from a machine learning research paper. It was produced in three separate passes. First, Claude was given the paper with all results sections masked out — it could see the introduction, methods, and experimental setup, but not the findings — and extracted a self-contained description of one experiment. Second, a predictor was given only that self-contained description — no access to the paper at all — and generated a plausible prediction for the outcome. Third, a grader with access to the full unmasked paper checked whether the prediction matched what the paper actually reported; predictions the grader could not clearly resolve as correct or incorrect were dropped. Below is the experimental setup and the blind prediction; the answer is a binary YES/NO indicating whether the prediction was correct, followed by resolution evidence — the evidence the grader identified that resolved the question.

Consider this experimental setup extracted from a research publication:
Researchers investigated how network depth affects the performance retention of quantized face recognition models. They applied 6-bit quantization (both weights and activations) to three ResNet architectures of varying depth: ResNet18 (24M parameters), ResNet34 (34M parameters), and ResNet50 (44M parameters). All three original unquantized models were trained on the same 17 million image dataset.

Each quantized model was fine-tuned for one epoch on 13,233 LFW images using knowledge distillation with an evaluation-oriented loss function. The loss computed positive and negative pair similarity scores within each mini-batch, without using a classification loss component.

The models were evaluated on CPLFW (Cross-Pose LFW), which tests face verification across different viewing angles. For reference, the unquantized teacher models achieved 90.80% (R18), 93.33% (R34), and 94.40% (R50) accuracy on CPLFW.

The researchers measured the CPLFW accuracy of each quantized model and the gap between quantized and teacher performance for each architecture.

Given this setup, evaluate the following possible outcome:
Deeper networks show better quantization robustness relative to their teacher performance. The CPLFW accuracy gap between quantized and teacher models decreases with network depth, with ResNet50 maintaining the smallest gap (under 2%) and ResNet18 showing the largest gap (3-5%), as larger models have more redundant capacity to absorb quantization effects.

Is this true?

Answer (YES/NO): NO